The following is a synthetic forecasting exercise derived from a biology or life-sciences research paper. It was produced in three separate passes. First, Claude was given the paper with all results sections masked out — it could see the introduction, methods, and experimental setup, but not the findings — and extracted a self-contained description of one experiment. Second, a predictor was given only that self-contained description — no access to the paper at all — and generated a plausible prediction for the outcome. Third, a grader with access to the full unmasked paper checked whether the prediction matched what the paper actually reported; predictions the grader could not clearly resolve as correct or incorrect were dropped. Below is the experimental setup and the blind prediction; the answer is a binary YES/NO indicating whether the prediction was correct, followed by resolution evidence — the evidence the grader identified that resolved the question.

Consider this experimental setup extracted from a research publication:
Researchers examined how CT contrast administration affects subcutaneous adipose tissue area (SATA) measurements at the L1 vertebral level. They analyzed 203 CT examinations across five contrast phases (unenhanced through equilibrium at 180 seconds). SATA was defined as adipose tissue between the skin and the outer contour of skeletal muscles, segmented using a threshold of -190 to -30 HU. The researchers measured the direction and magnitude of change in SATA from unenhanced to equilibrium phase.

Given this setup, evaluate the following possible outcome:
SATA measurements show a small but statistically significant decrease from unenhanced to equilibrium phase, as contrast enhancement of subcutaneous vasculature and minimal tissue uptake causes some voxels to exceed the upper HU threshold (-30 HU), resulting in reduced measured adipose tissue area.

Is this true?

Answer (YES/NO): YES